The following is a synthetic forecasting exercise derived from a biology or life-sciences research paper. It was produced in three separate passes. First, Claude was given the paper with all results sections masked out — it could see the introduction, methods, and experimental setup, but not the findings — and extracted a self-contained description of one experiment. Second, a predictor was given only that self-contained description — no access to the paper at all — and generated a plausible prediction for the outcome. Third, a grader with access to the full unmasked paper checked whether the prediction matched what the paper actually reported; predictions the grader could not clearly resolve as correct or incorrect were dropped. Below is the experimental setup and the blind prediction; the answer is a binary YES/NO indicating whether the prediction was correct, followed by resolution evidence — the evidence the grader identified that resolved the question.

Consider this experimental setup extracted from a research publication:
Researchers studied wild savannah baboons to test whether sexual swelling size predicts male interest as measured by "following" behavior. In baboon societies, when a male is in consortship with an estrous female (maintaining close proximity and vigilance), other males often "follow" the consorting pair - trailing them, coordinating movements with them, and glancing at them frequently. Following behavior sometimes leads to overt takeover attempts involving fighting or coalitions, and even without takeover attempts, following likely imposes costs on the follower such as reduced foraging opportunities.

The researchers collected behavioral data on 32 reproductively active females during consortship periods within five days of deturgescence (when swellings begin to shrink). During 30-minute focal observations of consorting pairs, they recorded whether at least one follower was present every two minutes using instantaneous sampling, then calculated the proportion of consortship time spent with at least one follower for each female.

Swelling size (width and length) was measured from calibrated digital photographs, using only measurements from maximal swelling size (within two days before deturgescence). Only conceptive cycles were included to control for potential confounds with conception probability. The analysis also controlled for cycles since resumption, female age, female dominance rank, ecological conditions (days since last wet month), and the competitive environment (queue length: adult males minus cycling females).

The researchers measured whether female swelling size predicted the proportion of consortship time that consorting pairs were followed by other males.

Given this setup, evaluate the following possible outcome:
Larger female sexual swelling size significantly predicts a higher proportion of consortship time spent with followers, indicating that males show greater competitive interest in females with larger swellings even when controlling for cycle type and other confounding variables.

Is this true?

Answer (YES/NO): YES